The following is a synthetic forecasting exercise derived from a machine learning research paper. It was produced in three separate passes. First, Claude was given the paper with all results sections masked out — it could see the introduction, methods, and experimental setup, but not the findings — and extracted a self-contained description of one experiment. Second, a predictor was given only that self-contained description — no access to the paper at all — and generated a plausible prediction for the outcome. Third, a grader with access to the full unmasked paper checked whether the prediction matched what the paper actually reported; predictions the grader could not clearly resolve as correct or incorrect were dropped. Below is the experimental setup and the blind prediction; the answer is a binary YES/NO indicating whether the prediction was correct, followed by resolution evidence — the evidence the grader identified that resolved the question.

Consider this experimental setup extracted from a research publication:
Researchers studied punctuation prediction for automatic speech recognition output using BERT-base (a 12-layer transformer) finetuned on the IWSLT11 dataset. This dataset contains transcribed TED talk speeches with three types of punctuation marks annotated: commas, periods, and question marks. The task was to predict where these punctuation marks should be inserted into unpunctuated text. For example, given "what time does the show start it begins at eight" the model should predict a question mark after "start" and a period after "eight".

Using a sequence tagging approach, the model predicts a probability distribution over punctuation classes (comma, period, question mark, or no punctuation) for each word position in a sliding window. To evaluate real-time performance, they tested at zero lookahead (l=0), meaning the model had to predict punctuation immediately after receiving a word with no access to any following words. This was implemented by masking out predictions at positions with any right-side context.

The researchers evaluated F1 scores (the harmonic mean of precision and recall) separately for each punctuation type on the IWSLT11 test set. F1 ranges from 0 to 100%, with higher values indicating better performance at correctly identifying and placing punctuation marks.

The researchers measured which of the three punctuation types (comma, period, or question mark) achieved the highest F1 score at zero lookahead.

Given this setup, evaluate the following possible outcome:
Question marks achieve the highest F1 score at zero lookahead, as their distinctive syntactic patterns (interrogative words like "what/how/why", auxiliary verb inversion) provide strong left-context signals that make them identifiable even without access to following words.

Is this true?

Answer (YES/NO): YES